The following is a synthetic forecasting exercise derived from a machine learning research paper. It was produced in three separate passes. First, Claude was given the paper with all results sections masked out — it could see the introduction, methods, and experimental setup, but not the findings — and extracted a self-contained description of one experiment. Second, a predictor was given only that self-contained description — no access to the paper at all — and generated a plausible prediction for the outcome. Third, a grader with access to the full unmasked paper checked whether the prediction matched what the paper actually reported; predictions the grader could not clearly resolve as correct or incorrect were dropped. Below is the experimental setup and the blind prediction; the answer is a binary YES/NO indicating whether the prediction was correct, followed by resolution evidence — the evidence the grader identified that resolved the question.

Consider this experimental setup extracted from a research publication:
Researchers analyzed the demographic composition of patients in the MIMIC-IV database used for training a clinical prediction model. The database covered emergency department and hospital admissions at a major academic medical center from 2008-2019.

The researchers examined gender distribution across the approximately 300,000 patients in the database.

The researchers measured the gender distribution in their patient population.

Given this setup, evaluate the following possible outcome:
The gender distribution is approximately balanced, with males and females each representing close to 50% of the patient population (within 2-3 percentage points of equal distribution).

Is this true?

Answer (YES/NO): YES